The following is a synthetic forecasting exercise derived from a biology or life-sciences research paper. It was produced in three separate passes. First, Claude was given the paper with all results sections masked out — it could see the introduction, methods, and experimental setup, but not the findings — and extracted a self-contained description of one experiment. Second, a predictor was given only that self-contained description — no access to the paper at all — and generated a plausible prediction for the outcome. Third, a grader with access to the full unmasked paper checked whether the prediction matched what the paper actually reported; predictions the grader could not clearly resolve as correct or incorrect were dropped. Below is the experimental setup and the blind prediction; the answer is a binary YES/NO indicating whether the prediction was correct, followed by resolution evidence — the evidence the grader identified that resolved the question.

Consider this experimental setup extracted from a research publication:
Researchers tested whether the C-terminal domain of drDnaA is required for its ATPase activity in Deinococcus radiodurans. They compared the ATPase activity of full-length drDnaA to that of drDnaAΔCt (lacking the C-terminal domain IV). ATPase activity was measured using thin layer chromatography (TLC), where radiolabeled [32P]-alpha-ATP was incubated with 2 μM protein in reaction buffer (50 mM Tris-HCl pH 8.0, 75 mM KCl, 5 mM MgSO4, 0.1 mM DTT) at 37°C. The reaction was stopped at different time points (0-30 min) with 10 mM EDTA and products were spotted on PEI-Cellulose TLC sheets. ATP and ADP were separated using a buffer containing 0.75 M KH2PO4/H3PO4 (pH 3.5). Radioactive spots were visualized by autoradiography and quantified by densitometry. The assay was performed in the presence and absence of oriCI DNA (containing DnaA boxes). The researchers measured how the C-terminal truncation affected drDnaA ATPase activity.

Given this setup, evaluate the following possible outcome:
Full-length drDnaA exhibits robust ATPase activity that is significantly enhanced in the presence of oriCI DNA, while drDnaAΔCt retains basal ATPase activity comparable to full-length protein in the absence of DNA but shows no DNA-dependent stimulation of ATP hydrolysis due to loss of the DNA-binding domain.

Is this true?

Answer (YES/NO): YES